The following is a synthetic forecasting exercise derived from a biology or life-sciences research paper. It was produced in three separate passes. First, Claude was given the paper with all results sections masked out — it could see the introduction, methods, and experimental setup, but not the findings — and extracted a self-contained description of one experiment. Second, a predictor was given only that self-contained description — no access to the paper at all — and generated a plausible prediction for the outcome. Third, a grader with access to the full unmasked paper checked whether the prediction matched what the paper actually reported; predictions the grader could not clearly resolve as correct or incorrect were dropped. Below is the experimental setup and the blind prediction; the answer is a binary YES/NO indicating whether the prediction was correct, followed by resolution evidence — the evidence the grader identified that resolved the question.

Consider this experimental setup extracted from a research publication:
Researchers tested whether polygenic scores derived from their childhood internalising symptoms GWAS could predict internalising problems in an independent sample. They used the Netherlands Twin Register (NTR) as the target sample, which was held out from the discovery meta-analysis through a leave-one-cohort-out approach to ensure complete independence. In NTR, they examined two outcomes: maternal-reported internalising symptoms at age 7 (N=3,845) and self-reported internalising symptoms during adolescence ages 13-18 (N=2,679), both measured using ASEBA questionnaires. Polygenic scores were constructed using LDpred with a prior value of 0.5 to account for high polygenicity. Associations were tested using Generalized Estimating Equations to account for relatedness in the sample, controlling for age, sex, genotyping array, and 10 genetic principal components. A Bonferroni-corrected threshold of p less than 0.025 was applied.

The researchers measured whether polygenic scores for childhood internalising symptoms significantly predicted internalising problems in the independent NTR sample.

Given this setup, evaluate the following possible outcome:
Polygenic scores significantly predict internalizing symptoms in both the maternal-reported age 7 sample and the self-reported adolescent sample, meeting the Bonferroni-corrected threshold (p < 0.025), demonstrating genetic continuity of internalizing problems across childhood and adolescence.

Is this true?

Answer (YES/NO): NO